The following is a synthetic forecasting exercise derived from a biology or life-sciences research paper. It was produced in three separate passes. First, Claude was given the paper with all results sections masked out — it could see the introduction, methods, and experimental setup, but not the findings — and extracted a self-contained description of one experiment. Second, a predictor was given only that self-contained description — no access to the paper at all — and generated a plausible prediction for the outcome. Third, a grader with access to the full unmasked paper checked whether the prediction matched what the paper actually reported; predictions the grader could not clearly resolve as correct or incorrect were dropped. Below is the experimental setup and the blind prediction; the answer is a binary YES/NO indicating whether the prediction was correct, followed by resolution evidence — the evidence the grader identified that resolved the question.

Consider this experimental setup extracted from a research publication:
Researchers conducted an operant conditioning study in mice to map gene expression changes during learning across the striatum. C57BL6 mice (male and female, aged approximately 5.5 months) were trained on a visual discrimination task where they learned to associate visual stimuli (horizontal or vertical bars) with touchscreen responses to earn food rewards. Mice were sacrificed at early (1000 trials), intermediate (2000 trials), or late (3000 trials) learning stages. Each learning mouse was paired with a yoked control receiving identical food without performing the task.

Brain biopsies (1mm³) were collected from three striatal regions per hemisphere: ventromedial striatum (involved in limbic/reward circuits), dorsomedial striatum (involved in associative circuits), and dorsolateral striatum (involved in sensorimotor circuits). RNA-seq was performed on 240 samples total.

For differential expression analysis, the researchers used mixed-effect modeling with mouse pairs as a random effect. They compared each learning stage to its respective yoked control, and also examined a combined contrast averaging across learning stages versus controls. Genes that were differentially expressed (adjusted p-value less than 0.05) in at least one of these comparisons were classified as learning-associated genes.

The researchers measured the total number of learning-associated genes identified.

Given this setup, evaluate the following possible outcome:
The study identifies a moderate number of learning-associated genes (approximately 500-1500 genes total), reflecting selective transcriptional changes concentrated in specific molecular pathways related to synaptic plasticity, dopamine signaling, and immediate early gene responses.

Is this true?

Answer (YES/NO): YES